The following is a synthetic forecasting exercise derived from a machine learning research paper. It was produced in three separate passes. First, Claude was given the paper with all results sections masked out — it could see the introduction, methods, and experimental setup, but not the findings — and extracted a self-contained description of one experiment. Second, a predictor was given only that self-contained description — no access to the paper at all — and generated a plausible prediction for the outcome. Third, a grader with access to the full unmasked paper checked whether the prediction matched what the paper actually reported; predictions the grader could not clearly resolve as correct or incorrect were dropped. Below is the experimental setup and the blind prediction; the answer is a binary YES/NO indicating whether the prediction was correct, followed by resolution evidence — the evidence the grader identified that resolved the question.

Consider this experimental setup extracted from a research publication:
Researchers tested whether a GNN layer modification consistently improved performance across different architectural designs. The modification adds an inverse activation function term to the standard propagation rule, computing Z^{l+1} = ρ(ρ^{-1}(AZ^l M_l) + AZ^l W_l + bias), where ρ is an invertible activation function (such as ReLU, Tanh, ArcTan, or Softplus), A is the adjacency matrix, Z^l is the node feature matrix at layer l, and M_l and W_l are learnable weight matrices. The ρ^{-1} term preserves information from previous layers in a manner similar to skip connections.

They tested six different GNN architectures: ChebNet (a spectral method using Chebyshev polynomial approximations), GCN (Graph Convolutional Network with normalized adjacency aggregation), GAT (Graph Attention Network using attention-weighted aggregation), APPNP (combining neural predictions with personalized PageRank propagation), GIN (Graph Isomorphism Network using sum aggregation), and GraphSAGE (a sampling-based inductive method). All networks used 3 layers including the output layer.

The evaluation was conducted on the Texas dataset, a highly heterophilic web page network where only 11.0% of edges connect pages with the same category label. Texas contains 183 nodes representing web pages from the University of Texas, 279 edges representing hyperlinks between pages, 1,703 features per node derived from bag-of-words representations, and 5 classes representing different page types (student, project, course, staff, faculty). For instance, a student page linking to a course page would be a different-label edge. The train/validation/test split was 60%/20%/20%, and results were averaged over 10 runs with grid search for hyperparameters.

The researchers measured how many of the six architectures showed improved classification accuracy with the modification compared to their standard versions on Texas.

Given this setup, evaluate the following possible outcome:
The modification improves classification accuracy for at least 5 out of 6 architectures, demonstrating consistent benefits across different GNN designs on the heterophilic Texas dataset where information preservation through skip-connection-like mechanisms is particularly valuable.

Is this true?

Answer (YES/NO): NO